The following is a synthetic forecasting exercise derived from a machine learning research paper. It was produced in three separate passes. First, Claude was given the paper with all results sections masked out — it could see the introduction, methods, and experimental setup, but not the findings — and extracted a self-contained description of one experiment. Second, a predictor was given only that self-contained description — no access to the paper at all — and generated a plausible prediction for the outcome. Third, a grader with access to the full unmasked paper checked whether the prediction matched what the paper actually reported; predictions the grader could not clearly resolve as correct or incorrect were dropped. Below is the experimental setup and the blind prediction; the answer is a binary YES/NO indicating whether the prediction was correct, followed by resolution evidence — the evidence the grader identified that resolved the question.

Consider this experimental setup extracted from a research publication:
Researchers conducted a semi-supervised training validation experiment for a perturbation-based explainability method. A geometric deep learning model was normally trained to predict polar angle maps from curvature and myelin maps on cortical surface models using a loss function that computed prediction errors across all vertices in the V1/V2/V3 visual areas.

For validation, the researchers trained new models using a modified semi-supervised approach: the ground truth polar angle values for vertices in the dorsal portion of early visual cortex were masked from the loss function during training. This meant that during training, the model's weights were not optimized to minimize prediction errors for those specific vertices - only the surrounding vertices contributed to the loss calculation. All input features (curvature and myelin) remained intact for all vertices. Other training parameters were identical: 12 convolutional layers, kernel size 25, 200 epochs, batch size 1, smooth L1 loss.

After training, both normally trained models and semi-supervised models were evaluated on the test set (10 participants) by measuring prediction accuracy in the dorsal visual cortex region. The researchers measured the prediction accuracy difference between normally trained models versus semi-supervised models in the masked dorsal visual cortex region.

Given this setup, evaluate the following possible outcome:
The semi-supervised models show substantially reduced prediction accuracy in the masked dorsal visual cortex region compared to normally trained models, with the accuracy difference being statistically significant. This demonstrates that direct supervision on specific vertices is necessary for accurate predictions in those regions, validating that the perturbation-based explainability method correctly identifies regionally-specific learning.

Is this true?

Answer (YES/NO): NO